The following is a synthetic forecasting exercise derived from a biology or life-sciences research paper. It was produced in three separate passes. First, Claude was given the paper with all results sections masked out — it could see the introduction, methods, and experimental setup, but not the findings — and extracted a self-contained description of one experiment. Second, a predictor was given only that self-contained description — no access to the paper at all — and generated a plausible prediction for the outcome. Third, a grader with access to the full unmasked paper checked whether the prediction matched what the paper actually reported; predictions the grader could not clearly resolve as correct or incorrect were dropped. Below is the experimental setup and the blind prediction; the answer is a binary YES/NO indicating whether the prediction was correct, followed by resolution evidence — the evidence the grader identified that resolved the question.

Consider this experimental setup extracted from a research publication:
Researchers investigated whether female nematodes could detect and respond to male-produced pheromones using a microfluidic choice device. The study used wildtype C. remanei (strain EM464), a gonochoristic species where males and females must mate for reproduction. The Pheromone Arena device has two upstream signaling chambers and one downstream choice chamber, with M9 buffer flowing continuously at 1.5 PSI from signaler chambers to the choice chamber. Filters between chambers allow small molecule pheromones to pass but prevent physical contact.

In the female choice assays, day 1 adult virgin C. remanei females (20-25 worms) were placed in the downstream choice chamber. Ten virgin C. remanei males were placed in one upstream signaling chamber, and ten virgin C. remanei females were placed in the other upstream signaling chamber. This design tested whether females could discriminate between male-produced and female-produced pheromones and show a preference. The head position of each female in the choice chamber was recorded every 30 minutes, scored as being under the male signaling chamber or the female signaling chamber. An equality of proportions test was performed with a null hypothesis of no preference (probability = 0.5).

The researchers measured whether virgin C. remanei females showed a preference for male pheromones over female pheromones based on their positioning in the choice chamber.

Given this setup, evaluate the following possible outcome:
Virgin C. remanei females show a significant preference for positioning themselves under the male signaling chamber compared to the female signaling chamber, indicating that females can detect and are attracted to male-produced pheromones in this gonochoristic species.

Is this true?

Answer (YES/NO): YES